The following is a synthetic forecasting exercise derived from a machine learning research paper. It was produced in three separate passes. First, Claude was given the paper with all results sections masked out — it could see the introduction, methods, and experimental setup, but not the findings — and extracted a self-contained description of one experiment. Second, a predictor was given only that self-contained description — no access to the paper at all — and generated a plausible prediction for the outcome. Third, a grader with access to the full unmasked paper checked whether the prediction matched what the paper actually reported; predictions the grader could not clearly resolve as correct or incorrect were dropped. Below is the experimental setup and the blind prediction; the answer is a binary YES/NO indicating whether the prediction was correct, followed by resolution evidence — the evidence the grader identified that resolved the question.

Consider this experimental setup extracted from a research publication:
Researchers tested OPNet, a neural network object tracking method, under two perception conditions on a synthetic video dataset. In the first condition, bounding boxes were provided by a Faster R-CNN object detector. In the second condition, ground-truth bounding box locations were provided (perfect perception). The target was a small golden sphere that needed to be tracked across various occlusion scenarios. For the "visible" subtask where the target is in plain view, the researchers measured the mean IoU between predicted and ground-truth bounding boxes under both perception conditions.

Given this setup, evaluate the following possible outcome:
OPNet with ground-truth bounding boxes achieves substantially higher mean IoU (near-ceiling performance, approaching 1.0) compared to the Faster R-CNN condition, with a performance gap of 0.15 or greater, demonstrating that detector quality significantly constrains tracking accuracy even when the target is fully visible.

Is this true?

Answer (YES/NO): NO